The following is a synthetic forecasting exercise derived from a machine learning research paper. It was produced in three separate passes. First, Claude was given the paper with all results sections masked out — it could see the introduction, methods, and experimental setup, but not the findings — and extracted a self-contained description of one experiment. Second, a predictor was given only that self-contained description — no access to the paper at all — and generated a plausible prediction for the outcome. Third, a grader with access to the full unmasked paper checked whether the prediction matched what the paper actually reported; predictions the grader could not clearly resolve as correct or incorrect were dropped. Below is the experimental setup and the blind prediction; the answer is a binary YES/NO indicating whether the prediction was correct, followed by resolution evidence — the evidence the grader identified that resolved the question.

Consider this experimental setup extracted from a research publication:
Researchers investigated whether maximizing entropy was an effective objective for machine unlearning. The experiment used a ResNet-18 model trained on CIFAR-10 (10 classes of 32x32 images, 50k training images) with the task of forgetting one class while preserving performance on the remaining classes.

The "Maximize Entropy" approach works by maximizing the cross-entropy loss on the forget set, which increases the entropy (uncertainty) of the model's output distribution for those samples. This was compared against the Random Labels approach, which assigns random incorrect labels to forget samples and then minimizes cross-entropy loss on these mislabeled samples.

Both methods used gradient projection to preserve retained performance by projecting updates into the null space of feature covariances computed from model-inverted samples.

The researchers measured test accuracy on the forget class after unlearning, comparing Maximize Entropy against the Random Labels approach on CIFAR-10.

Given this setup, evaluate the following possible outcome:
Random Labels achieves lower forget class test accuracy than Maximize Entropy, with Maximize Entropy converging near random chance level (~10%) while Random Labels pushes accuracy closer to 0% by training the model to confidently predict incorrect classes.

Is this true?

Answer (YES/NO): NO